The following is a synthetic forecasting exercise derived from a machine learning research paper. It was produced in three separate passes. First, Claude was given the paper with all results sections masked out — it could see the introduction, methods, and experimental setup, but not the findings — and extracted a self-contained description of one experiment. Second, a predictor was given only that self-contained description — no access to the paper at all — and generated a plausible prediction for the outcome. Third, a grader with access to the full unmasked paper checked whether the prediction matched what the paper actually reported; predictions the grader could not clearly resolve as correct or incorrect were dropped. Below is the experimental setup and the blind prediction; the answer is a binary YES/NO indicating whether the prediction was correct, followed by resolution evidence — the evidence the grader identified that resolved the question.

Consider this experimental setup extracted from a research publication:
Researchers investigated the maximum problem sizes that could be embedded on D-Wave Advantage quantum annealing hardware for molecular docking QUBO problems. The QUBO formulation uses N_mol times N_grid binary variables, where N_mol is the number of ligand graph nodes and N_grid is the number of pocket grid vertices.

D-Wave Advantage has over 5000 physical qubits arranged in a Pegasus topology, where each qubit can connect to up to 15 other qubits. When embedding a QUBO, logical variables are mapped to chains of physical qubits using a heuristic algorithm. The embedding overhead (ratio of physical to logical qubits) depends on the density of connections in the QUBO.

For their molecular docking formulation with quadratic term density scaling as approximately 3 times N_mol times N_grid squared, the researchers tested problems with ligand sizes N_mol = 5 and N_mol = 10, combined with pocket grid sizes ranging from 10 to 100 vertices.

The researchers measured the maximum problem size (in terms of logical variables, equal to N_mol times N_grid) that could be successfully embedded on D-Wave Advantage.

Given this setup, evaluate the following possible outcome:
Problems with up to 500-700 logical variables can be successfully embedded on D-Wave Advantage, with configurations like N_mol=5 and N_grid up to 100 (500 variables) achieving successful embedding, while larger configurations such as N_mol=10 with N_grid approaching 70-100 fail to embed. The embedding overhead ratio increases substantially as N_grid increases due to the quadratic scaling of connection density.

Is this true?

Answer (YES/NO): NO